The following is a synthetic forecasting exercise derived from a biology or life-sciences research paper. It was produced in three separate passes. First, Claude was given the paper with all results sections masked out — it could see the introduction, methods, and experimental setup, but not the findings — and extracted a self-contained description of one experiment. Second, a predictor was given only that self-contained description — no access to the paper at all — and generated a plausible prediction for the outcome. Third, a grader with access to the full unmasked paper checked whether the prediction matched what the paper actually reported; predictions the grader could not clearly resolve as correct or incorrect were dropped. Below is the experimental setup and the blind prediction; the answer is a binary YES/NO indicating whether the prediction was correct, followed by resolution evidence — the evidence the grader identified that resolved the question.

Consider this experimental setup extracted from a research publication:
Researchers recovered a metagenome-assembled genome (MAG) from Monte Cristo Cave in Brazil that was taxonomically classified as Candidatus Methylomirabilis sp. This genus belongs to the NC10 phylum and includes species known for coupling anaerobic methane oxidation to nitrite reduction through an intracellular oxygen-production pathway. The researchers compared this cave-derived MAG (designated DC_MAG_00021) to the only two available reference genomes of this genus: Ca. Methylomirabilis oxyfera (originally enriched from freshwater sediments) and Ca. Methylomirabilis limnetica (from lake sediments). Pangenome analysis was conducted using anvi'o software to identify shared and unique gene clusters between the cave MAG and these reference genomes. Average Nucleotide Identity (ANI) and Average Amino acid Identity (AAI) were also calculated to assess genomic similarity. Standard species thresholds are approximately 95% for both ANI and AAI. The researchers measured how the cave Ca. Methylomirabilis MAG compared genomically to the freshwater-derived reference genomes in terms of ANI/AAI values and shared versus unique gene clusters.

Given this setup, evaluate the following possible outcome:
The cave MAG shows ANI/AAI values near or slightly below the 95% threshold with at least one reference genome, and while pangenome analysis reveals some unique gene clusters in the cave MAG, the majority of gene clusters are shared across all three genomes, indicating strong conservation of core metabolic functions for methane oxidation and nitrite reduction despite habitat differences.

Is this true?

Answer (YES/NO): NO